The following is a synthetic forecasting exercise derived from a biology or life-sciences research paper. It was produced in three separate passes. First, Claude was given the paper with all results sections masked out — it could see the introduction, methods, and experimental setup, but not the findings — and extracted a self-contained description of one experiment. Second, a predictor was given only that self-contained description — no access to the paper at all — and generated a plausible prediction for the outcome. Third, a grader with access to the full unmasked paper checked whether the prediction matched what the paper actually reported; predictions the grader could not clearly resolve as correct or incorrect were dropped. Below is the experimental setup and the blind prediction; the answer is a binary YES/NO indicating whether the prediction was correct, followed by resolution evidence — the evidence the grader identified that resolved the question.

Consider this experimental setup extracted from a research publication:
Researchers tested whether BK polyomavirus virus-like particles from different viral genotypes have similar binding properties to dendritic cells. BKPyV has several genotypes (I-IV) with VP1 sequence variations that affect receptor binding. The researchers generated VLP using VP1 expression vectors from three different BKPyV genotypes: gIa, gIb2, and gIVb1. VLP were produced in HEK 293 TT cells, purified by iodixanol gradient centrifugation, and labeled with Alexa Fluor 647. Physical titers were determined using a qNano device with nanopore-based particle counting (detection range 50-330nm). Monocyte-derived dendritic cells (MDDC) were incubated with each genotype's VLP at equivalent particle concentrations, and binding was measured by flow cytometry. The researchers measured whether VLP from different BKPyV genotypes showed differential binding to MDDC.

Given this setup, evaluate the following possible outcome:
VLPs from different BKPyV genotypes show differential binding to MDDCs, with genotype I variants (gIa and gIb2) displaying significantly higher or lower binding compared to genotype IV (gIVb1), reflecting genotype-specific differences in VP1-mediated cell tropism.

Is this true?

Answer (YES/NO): NO